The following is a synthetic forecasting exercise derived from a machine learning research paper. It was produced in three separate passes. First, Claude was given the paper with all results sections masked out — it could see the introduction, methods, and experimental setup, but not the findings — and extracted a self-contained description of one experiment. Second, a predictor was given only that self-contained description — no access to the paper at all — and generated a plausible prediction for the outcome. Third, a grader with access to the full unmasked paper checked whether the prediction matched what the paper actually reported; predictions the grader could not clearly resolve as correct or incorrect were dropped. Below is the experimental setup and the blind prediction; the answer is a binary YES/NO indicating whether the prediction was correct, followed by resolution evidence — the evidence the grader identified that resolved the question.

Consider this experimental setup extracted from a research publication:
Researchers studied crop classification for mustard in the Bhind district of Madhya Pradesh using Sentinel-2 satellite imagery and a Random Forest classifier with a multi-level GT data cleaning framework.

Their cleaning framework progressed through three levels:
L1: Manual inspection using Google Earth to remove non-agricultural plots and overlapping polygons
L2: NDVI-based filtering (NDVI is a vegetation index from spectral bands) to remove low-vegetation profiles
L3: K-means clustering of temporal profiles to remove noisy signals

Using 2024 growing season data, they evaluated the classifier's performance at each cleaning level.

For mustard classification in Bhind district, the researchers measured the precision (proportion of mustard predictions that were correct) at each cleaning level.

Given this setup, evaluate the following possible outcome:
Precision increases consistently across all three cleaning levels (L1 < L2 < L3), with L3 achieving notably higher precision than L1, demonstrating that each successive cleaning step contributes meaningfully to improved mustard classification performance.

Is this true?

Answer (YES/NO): NO